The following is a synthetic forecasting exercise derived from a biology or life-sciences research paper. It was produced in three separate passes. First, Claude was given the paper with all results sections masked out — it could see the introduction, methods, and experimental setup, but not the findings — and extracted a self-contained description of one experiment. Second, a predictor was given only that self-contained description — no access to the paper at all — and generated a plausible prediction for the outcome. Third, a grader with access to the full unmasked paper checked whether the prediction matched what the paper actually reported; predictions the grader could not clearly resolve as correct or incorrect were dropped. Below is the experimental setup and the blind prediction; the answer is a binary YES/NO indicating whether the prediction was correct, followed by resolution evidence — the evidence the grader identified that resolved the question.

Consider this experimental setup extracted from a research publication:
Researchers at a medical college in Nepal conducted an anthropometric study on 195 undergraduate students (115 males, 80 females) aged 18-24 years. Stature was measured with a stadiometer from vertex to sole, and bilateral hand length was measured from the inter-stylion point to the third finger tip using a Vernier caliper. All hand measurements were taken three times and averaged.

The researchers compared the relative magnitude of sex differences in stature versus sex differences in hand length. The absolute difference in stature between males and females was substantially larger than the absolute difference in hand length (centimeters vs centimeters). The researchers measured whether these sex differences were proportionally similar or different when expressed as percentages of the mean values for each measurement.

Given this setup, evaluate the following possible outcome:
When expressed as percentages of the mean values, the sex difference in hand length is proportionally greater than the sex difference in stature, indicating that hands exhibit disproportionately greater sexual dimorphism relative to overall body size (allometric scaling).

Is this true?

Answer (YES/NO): YES